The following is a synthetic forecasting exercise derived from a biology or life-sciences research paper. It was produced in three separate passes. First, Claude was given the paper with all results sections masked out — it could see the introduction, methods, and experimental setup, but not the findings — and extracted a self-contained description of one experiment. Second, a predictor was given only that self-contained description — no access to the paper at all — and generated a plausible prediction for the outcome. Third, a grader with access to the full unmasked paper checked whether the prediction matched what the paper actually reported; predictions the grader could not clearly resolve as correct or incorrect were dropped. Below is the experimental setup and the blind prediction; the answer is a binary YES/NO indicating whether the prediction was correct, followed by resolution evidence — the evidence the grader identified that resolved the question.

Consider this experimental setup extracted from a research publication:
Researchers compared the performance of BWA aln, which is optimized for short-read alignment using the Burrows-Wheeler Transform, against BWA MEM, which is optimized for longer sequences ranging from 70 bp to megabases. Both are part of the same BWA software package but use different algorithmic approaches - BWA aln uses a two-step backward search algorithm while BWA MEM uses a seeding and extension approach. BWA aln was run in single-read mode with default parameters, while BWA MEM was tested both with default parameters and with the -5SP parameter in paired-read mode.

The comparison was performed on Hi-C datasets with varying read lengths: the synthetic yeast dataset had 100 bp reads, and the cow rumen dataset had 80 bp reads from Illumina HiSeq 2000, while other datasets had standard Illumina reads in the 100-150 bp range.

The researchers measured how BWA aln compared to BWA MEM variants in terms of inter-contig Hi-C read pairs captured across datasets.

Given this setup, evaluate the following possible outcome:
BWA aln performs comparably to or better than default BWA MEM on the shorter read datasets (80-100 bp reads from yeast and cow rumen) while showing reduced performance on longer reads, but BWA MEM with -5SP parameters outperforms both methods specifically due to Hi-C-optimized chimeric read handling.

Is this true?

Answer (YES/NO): NO